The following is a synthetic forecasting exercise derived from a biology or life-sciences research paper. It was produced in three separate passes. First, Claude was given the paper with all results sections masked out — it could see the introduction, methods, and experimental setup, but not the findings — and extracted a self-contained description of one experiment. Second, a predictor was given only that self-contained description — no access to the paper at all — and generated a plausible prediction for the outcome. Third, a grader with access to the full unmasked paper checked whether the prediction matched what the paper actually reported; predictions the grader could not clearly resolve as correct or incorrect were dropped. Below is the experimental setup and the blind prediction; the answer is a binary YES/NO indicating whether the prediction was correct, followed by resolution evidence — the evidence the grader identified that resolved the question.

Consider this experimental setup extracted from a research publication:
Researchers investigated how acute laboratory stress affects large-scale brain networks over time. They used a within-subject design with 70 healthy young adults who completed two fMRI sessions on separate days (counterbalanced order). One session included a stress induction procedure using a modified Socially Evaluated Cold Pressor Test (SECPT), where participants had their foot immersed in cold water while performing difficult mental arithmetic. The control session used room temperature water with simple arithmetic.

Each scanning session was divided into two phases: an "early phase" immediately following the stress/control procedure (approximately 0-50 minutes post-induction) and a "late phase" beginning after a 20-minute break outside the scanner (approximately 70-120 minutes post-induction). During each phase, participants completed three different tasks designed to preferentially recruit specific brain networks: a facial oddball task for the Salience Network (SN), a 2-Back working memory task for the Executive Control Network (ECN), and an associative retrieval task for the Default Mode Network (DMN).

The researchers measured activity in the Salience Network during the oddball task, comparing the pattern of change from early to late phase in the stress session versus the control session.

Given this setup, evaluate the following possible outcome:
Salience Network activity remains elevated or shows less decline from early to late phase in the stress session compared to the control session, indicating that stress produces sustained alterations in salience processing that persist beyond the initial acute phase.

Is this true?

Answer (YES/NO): NO